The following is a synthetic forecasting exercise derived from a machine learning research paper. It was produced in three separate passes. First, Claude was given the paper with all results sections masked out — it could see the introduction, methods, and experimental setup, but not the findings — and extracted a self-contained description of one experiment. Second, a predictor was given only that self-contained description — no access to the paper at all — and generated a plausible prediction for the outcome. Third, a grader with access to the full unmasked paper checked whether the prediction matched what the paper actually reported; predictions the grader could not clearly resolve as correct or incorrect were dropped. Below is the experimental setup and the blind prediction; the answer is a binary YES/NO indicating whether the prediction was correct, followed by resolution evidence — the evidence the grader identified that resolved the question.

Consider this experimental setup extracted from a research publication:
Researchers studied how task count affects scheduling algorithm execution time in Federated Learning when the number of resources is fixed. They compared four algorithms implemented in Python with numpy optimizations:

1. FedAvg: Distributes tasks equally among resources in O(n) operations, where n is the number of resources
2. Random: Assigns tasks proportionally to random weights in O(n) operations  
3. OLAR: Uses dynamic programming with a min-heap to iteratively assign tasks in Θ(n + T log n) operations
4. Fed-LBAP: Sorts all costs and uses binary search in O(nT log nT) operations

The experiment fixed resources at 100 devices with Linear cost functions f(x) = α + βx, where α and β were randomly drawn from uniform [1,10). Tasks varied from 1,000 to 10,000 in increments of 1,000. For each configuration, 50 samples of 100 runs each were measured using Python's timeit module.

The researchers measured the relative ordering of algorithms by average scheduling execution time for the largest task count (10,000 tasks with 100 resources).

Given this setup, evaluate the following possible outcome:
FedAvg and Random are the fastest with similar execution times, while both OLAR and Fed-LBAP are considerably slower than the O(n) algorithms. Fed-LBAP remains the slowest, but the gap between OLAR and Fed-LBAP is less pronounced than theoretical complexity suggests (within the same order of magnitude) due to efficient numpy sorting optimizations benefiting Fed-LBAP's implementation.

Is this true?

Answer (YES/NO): NO